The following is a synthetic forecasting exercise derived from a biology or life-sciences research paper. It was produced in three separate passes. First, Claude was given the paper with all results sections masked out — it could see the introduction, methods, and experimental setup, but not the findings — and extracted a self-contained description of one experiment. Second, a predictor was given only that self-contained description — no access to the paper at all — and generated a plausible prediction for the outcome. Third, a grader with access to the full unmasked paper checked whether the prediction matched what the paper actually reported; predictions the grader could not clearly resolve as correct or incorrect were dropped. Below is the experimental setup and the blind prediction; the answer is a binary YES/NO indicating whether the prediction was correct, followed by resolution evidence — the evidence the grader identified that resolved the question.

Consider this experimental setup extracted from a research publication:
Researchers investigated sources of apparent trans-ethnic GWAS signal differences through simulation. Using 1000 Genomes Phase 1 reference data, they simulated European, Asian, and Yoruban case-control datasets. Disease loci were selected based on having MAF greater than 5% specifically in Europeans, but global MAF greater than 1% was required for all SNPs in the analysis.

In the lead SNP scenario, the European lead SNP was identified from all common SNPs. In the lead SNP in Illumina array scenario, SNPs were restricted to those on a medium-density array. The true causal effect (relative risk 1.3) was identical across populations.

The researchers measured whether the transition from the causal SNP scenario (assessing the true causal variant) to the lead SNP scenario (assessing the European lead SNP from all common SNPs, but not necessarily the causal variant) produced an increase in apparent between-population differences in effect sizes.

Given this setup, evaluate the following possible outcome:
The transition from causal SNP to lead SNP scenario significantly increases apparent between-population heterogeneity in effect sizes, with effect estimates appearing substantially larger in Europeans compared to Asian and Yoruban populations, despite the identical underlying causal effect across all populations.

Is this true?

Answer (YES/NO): NO